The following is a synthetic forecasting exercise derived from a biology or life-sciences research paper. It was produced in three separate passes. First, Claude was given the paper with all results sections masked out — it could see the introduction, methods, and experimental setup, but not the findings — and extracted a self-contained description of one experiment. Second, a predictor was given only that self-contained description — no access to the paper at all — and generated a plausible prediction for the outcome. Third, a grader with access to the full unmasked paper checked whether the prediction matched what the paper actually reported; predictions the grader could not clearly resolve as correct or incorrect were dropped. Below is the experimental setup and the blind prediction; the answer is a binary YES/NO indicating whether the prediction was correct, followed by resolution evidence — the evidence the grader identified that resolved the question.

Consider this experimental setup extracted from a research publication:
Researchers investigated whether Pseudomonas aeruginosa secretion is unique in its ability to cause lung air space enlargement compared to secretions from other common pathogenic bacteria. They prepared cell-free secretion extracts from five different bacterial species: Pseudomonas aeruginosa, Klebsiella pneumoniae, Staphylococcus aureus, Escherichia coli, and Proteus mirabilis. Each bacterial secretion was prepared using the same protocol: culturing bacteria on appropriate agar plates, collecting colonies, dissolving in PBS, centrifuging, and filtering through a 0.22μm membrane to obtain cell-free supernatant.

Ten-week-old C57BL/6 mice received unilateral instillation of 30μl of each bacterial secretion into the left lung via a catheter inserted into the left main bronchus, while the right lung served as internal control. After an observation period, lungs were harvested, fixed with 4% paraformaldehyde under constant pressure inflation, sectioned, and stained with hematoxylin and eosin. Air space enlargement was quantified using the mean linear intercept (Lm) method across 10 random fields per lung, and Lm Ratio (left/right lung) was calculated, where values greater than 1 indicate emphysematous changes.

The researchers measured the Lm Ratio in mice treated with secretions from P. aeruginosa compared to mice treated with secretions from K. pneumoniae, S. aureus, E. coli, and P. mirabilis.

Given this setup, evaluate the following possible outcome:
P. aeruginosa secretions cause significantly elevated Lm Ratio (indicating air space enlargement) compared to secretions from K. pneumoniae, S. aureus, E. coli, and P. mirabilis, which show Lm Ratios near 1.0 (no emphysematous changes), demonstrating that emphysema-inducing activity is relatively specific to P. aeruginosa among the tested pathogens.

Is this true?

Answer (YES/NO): YES